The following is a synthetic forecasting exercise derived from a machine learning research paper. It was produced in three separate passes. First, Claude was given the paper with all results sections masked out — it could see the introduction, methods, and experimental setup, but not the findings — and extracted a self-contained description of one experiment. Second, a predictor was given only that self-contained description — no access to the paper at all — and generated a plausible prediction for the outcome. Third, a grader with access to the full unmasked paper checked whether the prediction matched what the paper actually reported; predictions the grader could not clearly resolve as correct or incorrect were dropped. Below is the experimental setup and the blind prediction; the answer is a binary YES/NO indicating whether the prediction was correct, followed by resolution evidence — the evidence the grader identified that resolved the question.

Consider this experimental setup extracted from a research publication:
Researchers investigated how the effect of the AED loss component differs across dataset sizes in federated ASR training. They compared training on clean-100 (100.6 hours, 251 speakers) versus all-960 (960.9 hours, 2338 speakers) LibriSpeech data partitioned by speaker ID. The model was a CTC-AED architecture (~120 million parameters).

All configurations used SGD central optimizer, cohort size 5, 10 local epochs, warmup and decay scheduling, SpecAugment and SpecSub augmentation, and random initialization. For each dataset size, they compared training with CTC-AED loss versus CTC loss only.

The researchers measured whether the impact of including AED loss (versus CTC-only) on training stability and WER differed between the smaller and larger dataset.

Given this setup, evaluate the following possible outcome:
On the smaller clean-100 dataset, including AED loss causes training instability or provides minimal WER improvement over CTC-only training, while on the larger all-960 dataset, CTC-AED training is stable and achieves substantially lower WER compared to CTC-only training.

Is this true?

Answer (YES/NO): NO